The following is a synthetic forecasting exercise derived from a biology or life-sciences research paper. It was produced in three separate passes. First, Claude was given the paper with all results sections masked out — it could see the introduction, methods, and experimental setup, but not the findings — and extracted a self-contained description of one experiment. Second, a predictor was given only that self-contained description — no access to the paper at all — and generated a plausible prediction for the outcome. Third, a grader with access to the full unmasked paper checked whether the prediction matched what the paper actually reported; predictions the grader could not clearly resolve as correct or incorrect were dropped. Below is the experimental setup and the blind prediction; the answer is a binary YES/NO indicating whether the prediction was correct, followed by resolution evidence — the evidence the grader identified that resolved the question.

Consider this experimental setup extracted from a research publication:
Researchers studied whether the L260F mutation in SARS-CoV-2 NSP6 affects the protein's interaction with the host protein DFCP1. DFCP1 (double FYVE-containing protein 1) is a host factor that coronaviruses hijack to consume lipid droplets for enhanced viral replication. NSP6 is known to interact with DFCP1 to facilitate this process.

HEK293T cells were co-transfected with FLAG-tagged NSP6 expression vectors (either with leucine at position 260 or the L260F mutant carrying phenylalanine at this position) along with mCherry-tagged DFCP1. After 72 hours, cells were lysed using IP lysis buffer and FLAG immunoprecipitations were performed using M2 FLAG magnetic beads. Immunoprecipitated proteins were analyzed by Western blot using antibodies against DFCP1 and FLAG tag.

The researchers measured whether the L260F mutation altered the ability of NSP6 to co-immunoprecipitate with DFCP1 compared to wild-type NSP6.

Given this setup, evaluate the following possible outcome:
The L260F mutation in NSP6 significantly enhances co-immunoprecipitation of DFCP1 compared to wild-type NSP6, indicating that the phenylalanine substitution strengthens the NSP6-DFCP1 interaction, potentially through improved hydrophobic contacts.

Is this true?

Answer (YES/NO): NO